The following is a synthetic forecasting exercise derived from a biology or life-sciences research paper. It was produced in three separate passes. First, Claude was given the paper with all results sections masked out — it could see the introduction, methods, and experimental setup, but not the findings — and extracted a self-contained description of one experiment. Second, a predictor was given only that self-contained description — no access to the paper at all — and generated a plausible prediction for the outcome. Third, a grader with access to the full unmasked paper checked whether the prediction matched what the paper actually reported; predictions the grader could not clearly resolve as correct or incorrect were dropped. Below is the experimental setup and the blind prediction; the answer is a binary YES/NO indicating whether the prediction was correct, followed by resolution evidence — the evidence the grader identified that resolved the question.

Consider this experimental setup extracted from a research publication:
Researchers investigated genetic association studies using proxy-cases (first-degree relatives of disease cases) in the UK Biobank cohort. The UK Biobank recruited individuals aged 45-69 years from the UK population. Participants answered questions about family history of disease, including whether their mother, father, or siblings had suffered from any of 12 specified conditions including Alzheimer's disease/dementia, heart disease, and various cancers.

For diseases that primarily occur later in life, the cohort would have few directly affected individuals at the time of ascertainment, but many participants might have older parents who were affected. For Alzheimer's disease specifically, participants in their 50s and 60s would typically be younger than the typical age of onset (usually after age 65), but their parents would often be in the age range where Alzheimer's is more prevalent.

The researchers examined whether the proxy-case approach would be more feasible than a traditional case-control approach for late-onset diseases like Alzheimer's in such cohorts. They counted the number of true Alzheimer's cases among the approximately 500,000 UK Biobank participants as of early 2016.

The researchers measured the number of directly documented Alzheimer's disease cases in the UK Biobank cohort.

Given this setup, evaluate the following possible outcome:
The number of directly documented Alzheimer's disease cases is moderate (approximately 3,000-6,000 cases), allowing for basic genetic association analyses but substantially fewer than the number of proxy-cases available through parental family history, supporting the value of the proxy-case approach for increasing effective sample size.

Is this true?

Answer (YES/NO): NO